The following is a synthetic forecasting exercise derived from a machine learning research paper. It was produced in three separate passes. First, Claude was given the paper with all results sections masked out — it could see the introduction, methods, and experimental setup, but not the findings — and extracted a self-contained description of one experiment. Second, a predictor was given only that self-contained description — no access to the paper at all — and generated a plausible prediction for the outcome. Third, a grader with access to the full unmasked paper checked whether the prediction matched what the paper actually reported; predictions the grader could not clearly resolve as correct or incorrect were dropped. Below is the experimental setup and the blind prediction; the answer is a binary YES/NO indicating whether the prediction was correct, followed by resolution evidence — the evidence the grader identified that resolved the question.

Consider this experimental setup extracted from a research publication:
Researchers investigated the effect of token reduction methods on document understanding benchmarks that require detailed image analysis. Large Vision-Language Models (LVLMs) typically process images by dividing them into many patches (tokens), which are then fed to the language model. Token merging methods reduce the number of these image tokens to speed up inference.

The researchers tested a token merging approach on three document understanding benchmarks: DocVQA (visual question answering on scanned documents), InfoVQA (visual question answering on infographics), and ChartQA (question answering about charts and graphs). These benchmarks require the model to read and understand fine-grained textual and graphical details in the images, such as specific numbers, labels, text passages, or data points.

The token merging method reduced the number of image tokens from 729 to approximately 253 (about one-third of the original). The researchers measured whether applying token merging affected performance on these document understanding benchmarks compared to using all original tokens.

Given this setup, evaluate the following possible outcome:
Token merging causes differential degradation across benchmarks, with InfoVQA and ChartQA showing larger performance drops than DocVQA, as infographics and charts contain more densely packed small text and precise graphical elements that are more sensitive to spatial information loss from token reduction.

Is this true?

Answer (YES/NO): YES